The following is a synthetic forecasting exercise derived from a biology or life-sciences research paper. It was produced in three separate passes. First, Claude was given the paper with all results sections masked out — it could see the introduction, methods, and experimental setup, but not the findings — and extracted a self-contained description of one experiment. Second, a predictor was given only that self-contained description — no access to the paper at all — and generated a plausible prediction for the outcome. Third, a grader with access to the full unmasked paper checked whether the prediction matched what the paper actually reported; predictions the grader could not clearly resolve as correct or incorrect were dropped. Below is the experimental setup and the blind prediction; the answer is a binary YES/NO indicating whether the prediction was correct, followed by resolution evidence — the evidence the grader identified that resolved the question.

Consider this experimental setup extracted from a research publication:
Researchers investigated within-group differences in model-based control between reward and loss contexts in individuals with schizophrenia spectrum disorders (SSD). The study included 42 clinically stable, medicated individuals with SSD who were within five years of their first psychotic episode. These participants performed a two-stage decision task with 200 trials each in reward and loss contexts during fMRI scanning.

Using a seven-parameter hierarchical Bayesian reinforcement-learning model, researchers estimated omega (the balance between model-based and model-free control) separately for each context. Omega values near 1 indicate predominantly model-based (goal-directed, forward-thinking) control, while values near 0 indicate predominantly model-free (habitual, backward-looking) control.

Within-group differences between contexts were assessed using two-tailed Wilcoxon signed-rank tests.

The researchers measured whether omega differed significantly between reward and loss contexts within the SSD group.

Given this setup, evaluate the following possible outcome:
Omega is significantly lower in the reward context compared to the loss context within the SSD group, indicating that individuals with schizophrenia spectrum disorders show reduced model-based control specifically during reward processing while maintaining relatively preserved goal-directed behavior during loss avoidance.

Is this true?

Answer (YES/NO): YES